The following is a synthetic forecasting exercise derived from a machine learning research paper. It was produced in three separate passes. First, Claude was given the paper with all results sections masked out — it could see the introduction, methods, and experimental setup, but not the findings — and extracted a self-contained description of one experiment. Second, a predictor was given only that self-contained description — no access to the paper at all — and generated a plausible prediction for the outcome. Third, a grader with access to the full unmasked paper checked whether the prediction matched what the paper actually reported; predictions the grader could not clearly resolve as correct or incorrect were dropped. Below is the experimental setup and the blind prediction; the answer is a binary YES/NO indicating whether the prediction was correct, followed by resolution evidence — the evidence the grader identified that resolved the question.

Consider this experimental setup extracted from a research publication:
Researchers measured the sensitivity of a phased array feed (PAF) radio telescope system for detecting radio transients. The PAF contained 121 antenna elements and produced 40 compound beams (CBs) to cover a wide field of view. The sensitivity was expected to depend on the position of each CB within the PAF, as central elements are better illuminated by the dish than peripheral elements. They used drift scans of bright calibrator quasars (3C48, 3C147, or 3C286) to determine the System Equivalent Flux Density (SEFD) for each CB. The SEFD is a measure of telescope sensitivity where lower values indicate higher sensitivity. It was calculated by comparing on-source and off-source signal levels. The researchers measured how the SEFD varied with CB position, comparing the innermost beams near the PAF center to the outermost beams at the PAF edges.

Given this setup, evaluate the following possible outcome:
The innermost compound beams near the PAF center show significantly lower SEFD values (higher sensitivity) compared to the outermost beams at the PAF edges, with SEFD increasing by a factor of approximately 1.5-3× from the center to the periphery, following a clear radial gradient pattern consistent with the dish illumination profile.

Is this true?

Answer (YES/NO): NO